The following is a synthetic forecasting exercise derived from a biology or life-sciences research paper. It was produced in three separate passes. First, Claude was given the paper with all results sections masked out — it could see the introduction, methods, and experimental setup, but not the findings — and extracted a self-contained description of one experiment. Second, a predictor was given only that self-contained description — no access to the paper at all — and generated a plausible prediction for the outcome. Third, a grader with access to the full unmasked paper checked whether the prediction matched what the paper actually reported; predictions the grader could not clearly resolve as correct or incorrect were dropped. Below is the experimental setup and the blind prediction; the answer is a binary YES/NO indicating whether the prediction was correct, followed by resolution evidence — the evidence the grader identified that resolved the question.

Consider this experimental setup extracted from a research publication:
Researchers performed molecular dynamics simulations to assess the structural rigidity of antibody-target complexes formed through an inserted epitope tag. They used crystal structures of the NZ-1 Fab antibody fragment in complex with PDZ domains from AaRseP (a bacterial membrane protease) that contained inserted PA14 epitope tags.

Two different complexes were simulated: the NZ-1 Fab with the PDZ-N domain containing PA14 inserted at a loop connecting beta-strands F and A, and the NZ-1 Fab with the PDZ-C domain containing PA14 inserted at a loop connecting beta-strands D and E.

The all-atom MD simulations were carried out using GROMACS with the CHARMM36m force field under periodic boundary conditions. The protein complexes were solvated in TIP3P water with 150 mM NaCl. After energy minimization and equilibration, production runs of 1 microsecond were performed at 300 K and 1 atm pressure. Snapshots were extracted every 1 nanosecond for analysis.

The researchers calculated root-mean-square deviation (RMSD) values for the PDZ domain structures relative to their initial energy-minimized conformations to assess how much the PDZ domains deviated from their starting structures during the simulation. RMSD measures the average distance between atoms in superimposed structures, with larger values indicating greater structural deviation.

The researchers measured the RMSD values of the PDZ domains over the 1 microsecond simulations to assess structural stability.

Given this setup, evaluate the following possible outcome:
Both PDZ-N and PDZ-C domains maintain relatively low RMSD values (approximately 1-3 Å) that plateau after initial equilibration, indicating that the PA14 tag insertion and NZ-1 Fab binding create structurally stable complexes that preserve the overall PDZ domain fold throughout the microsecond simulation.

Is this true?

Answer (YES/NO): YES